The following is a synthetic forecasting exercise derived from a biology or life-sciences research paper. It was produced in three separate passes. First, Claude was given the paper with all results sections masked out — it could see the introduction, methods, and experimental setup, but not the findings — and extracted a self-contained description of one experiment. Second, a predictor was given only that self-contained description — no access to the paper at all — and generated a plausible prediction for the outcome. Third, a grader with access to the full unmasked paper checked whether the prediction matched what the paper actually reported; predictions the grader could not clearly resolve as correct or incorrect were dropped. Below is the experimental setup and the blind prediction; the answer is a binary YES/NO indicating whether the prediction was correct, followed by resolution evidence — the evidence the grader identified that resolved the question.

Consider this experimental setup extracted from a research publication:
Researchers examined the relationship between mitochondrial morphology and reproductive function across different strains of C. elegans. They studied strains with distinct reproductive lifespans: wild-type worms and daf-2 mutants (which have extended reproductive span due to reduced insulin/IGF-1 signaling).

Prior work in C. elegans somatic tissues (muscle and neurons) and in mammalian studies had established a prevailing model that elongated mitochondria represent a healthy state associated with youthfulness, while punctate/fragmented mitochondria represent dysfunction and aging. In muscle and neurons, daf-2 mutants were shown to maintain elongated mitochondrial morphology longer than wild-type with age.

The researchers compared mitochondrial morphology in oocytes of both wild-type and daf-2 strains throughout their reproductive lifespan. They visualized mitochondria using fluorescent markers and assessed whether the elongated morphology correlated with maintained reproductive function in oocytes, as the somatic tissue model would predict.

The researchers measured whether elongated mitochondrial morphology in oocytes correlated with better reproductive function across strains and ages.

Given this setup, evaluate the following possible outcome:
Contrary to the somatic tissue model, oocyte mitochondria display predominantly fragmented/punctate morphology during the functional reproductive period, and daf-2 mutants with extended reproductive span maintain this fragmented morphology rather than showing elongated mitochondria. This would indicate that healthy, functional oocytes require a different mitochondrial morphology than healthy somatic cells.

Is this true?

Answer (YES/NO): NO